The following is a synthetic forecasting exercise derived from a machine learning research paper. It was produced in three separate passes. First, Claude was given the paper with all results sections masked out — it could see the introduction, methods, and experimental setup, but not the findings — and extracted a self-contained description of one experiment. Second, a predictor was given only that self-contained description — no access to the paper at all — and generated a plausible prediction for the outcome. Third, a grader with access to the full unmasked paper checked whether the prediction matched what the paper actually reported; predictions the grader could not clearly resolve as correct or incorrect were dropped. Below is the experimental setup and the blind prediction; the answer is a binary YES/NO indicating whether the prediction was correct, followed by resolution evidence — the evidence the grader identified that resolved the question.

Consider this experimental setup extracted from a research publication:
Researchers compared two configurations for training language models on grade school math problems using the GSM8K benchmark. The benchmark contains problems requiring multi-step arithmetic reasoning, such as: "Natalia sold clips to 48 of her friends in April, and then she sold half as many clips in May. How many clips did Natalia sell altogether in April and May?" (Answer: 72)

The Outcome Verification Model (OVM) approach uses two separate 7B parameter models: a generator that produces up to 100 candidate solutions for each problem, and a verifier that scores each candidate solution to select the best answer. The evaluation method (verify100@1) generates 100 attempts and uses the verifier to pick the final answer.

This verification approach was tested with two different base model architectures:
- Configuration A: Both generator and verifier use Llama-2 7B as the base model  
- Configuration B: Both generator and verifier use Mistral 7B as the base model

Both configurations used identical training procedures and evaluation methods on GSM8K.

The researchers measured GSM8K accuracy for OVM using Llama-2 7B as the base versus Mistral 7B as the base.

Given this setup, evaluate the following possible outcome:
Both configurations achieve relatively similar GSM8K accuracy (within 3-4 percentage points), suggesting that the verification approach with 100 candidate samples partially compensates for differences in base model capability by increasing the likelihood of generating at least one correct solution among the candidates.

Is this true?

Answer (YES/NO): NO